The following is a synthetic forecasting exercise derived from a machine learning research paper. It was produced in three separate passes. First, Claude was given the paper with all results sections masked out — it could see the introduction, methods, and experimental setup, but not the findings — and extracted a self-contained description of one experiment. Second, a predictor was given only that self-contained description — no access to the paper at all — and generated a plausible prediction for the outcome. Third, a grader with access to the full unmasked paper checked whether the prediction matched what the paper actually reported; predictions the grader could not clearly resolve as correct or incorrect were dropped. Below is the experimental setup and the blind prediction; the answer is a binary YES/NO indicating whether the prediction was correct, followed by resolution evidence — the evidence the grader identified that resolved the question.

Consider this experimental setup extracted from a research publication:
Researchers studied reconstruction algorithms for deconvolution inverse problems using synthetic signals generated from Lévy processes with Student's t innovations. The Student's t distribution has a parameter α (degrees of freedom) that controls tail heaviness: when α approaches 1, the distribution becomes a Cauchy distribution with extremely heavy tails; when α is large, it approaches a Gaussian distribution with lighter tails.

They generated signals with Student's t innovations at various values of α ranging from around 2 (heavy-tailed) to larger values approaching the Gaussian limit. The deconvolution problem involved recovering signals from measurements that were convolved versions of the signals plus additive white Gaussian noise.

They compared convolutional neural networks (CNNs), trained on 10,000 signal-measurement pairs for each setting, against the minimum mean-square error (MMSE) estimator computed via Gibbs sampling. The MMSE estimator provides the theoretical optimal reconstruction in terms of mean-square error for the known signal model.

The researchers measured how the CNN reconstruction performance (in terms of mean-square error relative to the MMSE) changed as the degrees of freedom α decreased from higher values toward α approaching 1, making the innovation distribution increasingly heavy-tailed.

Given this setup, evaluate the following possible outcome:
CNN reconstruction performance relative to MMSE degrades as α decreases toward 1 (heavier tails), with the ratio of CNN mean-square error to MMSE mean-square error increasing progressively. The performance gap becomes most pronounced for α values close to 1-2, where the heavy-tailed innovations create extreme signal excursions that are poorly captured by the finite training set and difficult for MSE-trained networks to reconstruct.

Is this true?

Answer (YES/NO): NO